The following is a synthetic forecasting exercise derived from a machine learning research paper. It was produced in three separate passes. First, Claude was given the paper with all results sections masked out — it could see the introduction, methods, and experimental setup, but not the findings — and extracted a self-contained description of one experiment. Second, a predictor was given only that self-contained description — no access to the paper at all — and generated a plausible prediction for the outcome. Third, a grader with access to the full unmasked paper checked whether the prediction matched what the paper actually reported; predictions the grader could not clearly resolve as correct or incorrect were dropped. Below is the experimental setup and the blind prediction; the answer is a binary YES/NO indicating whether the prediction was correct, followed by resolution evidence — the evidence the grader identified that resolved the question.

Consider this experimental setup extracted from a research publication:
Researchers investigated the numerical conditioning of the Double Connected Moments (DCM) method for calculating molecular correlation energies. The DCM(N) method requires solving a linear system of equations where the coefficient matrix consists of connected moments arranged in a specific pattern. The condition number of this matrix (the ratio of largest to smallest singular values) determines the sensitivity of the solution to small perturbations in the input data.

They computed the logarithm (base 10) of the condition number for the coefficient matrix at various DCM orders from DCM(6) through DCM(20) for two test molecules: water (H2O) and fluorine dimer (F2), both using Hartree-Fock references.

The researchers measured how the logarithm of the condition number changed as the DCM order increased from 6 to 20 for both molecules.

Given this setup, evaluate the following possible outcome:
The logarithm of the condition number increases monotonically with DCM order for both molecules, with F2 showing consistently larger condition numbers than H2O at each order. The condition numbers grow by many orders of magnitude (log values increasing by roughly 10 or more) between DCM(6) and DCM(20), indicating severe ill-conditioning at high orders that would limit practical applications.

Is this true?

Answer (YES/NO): NO